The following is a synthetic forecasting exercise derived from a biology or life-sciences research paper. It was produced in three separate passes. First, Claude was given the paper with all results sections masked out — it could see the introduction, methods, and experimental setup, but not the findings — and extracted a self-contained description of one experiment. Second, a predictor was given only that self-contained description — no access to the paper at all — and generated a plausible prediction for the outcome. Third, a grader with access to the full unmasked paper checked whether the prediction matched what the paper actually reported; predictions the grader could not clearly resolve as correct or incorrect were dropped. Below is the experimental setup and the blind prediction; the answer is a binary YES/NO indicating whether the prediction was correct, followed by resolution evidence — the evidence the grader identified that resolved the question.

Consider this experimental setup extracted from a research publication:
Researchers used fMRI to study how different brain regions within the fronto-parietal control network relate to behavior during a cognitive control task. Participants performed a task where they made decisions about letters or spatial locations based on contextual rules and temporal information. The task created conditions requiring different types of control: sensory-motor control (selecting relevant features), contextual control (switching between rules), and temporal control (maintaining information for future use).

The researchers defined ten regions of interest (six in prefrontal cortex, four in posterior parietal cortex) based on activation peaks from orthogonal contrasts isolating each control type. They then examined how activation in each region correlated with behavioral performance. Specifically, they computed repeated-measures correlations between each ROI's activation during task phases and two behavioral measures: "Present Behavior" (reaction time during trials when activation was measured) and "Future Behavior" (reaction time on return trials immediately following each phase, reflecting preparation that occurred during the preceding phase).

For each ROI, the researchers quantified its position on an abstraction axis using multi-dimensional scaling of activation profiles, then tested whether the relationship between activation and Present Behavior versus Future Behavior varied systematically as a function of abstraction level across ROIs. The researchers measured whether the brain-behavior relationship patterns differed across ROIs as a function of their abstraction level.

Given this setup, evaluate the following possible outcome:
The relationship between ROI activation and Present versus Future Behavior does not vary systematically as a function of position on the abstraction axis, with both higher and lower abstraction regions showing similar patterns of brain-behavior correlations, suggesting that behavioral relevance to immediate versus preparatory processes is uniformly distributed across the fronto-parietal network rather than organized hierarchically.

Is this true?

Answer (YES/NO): NO